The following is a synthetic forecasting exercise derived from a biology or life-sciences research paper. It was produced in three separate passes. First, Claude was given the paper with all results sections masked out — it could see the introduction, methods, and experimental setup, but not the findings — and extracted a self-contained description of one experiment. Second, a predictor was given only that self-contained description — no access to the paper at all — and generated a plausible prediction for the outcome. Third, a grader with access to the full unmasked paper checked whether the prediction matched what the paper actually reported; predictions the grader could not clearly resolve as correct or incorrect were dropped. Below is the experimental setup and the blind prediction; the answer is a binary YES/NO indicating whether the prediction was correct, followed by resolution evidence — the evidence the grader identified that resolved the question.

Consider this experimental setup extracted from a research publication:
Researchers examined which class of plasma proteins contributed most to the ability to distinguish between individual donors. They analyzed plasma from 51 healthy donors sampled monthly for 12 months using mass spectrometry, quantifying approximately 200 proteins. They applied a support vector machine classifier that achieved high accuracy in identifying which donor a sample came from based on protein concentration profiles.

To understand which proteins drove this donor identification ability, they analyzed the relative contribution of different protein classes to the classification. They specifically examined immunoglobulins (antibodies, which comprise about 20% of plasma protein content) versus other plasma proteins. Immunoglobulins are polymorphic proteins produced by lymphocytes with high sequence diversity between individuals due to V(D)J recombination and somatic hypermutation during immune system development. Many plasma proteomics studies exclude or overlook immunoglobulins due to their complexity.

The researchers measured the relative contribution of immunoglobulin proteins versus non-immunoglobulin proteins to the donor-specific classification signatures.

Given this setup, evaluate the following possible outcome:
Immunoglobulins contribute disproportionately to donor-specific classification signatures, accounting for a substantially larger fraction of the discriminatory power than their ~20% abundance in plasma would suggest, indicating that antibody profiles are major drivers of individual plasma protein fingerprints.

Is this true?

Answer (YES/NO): YES